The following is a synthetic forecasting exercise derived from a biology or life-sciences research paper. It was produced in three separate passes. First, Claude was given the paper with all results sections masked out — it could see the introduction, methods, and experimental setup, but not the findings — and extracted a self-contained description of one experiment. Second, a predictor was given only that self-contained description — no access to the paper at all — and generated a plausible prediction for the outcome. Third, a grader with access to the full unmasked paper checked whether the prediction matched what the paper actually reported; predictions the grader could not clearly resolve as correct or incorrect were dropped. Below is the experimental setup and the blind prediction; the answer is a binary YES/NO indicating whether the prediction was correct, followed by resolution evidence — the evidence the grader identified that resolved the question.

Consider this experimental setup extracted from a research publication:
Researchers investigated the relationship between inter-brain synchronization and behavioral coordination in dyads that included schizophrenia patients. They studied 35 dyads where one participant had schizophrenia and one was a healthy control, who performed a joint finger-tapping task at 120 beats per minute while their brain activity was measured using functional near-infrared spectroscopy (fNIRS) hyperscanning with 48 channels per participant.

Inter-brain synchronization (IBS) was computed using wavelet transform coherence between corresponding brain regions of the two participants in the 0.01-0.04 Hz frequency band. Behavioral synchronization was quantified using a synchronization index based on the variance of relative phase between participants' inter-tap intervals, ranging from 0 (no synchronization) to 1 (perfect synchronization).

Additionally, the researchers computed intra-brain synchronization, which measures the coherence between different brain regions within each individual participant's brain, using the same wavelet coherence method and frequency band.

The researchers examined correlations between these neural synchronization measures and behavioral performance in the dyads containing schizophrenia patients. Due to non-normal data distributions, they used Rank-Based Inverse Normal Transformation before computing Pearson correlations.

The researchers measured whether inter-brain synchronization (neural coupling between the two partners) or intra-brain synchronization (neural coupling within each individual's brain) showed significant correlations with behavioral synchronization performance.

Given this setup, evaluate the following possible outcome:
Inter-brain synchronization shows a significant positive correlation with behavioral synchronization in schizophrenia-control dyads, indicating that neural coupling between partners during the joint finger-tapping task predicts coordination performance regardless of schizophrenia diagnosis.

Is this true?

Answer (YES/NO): NO